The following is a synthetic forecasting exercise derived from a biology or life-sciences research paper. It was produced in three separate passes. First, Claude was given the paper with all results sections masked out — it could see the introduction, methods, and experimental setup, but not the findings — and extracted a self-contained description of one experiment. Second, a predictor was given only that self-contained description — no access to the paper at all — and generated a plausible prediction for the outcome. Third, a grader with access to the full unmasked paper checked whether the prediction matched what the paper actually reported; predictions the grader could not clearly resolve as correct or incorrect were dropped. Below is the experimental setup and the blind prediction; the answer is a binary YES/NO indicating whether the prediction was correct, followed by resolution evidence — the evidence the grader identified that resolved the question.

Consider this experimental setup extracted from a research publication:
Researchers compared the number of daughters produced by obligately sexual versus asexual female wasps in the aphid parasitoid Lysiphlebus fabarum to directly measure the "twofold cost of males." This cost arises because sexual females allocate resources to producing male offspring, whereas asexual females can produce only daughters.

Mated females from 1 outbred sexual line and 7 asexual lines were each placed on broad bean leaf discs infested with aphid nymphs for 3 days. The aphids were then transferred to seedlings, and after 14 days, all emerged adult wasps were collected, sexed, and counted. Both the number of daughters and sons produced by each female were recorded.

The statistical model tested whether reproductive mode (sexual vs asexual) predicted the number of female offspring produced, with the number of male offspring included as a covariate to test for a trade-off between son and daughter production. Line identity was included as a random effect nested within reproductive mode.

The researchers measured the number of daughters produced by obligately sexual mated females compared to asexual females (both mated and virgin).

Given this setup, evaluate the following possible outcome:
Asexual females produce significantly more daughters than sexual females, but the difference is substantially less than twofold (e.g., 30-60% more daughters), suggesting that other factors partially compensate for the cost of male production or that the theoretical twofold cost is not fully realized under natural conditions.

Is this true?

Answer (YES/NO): NO